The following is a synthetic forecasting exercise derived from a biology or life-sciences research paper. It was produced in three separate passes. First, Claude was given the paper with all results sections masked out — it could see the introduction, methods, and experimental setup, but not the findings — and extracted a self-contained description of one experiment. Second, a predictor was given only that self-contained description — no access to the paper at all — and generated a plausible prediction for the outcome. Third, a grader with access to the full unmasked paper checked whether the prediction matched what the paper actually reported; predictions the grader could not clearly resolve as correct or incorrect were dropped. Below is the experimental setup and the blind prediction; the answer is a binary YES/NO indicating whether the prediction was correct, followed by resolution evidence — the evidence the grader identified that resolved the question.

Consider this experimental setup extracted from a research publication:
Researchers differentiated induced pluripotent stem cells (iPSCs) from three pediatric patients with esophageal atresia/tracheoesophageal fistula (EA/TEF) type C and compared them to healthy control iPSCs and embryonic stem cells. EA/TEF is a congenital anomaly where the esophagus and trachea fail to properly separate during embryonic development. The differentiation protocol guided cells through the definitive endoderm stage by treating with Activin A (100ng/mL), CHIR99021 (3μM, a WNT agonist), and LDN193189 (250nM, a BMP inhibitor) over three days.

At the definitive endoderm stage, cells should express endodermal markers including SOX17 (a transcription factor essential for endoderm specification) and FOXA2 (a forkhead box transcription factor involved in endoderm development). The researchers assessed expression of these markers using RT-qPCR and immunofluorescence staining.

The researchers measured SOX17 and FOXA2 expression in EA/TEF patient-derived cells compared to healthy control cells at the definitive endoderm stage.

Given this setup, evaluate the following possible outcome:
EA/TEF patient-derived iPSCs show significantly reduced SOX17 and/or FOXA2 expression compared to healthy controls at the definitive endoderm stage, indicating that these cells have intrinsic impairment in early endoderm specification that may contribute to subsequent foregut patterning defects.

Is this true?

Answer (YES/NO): NO